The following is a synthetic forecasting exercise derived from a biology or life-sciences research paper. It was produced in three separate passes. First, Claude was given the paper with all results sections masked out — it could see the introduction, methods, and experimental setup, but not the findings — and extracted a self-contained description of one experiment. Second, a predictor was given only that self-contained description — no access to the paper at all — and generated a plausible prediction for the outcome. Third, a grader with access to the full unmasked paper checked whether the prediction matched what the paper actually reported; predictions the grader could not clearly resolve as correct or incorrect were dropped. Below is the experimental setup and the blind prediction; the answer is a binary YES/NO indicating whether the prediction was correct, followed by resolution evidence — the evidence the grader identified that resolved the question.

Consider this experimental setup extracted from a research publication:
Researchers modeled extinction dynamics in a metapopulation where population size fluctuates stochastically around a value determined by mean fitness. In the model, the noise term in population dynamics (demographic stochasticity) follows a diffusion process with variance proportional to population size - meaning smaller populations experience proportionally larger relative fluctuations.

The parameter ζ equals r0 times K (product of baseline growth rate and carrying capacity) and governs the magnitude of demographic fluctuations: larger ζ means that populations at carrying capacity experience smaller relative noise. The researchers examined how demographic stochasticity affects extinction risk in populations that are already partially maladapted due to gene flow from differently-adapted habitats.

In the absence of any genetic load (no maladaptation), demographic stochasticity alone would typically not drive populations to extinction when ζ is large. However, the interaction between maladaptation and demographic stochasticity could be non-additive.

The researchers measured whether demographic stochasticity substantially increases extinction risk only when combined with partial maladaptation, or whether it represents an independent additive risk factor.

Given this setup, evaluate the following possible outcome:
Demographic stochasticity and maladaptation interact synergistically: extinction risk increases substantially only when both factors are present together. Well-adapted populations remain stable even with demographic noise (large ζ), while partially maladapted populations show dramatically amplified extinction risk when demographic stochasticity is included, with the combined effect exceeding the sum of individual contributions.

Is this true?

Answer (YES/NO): YES